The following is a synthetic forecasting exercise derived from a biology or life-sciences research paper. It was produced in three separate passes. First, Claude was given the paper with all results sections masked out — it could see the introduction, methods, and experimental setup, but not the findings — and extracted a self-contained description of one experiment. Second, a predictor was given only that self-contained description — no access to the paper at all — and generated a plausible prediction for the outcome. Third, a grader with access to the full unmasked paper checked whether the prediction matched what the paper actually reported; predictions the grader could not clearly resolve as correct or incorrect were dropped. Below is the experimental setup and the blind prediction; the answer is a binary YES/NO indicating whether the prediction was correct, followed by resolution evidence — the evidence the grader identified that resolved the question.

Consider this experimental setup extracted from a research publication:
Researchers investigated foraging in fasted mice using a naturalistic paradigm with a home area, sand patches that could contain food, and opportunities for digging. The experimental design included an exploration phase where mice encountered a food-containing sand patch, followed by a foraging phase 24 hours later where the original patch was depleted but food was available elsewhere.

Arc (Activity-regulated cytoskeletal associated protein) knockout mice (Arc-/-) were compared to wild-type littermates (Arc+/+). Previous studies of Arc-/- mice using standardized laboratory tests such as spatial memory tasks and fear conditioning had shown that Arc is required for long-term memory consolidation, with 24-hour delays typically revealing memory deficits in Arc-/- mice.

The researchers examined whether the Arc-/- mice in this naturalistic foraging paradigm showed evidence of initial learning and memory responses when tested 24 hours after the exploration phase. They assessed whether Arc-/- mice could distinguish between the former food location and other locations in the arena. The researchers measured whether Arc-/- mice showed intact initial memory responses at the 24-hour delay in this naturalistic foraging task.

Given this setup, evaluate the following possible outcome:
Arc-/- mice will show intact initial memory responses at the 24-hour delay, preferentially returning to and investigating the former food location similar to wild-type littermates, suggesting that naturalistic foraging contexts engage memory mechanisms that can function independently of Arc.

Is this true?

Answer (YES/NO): YES